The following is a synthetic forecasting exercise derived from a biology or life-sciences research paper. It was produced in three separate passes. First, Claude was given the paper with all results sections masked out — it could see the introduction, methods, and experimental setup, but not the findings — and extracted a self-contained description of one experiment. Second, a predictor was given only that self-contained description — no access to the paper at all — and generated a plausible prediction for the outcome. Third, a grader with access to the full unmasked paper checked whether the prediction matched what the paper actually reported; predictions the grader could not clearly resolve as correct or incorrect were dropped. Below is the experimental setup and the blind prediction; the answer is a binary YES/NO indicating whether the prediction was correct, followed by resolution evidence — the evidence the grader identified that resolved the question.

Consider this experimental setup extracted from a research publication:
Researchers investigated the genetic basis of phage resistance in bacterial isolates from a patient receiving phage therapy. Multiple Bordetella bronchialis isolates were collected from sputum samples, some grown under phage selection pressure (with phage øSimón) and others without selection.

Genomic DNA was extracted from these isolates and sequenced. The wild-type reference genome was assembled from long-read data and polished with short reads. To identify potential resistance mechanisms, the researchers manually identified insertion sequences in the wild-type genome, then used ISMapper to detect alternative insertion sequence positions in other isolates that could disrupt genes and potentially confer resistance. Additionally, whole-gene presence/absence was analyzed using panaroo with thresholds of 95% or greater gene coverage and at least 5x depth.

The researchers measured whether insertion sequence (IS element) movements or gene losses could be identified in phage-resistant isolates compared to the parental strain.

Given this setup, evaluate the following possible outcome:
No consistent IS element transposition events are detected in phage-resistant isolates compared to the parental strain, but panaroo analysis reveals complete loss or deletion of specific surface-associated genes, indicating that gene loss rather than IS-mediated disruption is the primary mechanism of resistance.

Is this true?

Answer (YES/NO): NO